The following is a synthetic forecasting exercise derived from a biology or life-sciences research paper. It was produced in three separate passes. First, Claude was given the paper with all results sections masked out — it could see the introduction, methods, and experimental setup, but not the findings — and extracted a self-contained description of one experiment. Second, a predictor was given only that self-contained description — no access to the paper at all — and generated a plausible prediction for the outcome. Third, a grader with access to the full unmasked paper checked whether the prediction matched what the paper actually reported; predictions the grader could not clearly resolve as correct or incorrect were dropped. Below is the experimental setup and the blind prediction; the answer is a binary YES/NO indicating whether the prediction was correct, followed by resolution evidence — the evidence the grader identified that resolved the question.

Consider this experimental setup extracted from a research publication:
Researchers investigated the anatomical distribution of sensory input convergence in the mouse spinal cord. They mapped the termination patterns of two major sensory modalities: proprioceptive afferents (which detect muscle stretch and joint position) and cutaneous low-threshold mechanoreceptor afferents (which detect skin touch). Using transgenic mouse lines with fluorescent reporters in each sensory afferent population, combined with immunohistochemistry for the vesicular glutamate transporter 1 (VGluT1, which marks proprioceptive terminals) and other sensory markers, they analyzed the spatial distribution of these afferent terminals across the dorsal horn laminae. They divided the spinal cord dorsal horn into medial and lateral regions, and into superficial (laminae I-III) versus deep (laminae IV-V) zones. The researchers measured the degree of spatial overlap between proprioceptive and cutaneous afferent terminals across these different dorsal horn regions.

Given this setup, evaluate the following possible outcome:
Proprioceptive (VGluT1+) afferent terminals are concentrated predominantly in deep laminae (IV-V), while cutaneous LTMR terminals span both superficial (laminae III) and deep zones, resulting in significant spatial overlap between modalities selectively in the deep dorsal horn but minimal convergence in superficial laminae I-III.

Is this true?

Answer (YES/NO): NO